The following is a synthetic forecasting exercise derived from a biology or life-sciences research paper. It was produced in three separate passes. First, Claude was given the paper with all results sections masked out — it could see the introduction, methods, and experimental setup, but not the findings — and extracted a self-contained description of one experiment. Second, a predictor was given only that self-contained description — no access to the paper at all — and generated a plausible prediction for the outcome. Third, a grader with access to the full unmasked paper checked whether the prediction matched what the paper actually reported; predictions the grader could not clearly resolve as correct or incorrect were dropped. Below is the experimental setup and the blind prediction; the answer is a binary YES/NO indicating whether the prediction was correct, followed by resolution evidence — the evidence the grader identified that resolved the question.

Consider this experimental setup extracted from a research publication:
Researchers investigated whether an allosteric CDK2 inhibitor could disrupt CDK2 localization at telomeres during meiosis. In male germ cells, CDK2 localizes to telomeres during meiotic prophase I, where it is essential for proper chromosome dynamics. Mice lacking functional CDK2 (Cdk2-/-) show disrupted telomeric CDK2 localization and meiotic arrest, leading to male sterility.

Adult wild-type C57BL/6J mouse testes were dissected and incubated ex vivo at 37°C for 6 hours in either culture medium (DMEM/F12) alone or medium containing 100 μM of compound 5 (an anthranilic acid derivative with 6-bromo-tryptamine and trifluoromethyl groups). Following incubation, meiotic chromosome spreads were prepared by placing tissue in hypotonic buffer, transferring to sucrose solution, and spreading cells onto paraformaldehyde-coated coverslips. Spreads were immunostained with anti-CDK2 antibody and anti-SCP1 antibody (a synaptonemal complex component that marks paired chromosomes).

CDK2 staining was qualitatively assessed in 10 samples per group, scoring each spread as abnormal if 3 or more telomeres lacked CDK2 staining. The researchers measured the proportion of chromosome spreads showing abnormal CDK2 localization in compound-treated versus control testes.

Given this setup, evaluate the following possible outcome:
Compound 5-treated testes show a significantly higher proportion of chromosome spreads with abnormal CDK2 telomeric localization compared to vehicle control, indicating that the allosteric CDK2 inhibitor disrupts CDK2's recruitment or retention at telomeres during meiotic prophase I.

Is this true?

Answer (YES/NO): YES